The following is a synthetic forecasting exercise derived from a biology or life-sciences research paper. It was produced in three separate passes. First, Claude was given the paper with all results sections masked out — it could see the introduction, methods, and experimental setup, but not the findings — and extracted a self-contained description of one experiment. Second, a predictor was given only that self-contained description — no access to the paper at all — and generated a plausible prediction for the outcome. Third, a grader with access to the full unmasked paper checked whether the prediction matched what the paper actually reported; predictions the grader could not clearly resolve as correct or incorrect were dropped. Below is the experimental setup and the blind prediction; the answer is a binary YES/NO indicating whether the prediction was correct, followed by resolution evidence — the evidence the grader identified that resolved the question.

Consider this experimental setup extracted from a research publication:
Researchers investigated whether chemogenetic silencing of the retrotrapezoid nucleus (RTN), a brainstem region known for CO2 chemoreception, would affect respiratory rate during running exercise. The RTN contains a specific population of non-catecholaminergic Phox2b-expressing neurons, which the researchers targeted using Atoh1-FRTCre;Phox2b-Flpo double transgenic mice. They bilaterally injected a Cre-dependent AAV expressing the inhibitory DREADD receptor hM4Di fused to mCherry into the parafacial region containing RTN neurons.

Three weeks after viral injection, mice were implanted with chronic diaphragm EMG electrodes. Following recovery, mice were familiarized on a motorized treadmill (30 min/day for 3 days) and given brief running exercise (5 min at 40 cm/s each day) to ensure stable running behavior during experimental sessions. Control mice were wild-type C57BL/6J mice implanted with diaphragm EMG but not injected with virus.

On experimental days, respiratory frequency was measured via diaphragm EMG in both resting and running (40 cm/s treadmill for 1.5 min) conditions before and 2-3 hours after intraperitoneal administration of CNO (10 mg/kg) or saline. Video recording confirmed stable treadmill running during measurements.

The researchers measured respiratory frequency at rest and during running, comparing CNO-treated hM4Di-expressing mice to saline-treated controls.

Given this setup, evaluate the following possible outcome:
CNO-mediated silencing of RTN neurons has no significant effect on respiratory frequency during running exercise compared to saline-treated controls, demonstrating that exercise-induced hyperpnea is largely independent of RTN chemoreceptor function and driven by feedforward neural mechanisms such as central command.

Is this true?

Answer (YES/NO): NO